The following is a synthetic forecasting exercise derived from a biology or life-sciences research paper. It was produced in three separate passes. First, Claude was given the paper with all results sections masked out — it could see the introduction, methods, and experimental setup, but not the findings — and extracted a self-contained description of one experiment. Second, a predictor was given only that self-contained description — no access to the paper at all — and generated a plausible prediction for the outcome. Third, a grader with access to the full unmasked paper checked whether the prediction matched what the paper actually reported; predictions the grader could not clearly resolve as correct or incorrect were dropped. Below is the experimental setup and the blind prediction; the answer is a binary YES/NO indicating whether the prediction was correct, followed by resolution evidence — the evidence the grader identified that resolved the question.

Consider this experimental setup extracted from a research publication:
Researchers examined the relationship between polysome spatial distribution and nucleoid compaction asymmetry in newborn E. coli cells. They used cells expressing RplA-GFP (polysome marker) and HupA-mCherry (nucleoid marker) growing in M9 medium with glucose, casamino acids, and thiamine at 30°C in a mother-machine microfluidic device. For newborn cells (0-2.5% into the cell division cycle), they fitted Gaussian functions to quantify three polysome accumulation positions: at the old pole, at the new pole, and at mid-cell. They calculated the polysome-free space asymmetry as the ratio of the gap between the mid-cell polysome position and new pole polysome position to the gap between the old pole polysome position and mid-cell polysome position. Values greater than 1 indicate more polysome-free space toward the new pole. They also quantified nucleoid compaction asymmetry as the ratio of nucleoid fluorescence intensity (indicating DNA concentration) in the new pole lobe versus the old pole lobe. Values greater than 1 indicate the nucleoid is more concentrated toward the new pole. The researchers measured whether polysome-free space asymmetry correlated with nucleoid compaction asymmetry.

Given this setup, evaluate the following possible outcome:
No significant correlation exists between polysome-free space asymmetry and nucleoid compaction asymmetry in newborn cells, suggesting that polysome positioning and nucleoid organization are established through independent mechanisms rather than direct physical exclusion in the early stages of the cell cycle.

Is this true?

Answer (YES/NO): NO